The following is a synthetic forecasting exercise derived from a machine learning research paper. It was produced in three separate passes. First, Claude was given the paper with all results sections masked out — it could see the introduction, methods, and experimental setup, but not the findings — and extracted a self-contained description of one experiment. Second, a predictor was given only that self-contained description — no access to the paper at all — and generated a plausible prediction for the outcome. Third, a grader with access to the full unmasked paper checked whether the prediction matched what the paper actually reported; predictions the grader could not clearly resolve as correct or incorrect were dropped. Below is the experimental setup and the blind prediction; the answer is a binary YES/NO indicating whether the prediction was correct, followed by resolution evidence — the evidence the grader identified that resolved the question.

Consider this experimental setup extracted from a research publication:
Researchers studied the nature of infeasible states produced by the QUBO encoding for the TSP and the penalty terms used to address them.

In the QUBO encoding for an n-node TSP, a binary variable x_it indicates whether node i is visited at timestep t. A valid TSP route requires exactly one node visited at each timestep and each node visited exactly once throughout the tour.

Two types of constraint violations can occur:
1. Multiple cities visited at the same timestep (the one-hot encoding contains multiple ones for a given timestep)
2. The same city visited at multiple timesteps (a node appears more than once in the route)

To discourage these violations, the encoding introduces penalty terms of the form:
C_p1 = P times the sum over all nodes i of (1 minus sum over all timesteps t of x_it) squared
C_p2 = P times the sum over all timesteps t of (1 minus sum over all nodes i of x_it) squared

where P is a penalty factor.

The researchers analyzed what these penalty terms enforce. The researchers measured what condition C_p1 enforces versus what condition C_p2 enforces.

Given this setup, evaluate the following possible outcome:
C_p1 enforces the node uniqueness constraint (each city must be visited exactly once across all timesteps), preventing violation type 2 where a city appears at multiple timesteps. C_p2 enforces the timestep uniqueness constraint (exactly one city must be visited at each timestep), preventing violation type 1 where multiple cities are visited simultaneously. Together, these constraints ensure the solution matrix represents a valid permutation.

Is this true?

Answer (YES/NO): YES